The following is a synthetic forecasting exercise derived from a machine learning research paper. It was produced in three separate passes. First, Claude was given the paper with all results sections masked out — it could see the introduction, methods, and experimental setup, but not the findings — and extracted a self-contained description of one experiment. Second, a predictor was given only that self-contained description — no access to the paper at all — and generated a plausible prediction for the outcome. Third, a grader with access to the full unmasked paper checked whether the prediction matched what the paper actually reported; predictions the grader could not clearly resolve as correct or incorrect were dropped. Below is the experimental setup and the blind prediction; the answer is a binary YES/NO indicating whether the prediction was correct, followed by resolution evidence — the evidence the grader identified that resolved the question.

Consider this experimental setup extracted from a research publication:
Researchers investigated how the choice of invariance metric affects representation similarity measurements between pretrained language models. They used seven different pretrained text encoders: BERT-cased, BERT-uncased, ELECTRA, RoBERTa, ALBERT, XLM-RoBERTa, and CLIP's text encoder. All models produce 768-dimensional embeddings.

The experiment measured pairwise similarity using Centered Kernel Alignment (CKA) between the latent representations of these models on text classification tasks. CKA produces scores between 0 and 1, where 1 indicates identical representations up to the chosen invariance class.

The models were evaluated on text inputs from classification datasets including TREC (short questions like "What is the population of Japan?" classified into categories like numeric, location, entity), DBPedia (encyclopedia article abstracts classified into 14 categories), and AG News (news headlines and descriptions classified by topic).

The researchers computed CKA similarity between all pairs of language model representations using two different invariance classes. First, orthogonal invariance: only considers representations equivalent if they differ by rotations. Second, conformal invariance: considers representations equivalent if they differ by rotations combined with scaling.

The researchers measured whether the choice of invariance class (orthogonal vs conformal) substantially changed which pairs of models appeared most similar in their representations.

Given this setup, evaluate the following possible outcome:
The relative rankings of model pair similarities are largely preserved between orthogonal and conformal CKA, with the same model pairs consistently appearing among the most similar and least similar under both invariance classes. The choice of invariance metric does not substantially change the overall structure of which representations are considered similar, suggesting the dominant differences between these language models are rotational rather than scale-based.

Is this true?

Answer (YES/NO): NO